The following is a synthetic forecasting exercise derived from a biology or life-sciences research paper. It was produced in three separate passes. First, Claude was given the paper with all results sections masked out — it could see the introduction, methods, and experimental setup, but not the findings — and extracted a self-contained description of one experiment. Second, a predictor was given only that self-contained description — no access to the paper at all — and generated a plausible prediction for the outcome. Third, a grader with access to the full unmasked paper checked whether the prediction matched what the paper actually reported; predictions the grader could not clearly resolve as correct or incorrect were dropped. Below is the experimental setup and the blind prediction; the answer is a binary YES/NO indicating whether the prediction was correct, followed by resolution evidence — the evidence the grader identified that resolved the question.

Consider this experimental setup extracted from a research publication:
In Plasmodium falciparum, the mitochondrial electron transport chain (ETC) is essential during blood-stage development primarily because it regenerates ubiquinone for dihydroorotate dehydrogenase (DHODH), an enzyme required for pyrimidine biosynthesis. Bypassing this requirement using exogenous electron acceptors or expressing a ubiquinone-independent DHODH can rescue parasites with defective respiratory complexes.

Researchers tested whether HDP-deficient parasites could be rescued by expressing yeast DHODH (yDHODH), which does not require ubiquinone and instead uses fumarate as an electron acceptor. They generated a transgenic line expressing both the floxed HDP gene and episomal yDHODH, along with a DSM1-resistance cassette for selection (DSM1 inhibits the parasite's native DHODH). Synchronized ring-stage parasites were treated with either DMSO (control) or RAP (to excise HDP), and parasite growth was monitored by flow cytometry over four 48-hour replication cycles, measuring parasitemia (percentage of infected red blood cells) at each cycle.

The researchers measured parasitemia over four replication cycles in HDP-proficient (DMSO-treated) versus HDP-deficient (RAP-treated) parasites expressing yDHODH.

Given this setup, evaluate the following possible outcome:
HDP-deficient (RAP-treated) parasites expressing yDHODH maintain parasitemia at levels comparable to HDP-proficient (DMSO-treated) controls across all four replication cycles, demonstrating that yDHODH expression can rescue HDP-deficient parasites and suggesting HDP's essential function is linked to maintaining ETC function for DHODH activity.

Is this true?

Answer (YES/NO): YES